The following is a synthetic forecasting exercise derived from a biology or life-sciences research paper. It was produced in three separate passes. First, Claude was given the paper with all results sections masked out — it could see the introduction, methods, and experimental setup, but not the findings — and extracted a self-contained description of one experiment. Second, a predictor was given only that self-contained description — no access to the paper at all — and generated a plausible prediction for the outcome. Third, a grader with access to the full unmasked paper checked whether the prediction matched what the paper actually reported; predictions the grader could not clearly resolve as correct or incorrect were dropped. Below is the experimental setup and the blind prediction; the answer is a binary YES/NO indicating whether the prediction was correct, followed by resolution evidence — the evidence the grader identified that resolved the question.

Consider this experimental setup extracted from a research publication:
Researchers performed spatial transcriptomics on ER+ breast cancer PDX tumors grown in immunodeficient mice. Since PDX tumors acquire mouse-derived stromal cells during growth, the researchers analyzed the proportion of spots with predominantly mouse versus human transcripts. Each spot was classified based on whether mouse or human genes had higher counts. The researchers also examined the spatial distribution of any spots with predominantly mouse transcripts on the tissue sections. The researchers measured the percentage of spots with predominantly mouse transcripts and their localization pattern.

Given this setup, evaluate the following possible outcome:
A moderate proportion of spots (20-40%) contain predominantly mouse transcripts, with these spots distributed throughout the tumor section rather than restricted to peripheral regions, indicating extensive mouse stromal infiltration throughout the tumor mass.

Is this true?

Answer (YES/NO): NO